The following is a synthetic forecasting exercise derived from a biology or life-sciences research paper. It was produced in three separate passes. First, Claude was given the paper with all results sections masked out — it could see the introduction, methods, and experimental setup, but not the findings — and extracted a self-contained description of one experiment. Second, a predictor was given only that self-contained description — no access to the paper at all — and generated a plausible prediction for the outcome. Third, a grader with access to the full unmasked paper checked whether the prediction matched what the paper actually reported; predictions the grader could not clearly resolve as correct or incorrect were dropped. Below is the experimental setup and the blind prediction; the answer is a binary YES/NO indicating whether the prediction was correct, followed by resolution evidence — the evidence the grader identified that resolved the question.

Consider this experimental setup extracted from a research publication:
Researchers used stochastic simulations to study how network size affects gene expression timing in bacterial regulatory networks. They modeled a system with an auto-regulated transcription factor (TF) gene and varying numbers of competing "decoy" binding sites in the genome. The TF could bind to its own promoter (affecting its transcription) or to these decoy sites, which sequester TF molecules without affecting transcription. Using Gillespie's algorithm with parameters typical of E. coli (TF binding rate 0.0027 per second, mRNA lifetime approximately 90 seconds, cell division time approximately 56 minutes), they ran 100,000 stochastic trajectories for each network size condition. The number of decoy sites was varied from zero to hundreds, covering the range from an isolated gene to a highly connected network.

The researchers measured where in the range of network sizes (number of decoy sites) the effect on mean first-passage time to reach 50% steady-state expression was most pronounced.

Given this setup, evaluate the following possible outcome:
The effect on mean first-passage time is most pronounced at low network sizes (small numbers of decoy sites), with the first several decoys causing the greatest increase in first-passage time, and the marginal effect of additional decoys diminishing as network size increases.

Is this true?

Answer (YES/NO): NO